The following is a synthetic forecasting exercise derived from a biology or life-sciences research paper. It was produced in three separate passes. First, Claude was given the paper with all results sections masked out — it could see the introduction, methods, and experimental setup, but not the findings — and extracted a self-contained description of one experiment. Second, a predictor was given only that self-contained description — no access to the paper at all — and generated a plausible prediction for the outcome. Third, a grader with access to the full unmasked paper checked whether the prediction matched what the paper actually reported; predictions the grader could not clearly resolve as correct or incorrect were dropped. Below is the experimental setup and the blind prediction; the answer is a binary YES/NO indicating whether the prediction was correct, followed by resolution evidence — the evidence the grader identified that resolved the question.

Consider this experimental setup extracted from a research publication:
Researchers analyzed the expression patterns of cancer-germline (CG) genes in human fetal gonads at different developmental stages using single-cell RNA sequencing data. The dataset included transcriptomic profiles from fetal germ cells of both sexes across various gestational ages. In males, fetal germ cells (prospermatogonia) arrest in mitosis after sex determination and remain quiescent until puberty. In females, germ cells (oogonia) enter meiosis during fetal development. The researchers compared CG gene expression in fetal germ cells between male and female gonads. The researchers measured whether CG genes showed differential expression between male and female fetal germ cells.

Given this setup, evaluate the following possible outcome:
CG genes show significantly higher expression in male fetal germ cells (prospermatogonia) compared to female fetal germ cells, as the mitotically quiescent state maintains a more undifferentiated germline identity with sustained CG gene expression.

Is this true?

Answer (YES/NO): YES